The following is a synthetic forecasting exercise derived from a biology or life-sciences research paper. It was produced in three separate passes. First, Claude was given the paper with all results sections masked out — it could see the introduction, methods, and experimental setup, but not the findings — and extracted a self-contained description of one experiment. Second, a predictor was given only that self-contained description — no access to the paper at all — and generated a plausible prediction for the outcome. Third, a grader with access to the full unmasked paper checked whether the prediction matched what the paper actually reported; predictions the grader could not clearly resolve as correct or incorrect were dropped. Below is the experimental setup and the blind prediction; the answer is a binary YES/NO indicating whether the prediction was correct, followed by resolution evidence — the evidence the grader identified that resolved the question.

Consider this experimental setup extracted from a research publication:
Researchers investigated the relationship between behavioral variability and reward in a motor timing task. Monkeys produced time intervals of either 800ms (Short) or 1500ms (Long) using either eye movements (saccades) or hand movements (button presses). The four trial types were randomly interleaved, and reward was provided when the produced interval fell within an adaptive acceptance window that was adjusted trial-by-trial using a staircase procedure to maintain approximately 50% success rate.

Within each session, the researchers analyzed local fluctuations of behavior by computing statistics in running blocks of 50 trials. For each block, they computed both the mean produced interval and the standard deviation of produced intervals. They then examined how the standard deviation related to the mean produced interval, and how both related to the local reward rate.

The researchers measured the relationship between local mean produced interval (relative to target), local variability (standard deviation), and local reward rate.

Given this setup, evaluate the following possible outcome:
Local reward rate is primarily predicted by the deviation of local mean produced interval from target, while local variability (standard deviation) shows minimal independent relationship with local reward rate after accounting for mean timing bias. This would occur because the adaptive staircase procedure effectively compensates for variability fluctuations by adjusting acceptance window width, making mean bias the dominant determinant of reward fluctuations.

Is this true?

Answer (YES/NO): NO